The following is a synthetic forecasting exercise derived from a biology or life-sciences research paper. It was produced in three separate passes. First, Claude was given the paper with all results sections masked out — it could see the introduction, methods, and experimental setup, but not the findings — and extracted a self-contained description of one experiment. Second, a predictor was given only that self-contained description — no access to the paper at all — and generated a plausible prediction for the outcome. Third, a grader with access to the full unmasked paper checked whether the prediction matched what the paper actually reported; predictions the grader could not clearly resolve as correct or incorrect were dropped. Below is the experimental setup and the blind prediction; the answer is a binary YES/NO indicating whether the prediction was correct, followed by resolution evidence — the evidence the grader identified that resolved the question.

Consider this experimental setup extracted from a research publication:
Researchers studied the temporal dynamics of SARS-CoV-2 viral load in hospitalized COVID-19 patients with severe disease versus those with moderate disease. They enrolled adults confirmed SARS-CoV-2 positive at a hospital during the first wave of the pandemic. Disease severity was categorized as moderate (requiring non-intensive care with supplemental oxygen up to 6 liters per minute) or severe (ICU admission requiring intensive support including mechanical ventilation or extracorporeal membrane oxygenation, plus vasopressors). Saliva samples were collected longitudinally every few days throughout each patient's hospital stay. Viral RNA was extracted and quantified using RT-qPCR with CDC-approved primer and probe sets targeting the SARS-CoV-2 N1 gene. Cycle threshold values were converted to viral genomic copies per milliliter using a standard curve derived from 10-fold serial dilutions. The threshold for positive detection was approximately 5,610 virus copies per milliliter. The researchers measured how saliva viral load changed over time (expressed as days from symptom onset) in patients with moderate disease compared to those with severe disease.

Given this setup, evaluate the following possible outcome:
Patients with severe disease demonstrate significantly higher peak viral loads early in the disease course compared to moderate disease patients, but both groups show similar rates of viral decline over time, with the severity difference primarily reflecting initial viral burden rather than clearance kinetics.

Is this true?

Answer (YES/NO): NO